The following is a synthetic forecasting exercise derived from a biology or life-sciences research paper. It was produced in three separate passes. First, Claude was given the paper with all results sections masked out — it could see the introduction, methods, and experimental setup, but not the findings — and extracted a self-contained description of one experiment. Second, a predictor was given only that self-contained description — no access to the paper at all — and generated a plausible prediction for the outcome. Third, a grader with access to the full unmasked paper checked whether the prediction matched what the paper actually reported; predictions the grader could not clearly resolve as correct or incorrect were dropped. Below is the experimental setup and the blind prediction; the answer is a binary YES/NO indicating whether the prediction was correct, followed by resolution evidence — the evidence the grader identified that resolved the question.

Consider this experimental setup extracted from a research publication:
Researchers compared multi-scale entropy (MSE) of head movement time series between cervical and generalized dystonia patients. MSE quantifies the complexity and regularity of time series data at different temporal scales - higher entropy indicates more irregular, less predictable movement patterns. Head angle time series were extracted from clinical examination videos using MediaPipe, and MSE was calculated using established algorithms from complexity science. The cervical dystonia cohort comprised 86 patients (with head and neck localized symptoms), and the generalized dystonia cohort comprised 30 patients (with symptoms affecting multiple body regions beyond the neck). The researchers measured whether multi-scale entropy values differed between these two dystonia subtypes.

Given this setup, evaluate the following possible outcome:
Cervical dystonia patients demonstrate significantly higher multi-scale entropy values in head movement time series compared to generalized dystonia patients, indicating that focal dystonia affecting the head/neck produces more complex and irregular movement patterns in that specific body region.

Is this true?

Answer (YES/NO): NO